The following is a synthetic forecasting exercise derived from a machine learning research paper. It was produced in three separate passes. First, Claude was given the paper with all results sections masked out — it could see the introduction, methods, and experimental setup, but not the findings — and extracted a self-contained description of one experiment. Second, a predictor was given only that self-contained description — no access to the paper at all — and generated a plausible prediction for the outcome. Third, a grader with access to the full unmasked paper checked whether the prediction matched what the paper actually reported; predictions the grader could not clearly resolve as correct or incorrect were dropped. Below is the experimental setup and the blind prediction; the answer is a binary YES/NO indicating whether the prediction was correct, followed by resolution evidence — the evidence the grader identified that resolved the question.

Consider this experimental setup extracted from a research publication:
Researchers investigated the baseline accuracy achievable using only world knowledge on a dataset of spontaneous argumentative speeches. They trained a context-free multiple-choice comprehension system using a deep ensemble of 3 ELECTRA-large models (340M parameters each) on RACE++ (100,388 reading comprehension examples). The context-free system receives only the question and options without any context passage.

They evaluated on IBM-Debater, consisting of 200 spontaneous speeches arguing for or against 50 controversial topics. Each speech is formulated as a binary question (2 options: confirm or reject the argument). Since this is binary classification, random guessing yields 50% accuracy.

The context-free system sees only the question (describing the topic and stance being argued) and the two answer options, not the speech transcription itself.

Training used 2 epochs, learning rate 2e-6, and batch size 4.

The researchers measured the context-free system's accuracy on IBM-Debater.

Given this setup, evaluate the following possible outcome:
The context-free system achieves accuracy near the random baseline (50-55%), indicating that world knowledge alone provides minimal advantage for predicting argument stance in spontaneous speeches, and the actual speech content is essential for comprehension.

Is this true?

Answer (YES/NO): YES